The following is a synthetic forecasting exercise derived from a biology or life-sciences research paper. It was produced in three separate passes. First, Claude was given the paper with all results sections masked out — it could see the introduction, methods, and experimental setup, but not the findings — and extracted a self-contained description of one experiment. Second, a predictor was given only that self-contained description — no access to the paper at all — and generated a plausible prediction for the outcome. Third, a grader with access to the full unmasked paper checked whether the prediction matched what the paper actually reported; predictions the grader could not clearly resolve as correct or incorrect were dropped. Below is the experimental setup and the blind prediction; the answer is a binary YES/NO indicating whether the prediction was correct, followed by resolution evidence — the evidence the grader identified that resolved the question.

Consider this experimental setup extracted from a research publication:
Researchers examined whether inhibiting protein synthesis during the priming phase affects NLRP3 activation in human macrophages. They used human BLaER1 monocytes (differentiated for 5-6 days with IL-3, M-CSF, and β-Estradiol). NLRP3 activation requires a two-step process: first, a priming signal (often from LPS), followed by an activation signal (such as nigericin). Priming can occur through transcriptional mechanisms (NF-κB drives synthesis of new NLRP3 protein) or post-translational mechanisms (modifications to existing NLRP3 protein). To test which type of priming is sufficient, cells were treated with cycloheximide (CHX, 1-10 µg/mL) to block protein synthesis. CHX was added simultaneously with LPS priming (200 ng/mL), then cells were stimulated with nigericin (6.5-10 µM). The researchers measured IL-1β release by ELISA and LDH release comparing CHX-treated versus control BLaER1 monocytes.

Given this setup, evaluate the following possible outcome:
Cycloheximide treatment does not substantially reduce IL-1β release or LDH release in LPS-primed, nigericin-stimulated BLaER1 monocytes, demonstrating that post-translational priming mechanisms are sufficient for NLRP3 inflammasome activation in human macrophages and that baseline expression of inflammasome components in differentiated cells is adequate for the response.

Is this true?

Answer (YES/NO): YES